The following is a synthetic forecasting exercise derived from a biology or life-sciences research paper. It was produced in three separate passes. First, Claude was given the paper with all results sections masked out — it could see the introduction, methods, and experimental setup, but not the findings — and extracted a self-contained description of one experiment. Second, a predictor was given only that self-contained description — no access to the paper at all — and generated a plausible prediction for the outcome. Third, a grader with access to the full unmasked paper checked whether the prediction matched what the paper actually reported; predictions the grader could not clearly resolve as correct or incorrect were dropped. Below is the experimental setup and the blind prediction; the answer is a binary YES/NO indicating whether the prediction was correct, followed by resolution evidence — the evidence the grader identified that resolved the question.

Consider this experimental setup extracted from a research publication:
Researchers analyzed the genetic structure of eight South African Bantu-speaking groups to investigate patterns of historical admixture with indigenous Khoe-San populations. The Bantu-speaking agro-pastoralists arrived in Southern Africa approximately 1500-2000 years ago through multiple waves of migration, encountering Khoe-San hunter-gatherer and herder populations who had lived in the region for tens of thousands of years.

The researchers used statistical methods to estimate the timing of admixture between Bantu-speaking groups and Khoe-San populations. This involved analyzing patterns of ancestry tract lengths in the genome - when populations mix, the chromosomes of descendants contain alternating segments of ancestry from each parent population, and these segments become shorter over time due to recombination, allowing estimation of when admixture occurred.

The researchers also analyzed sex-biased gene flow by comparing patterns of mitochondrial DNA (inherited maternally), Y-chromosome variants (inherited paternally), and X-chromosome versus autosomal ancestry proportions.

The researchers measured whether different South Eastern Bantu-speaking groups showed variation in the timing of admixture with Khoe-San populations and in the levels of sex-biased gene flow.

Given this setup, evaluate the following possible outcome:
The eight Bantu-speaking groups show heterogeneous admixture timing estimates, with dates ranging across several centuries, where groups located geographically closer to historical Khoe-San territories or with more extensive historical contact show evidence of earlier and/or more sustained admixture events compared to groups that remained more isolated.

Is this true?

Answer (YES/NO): NO